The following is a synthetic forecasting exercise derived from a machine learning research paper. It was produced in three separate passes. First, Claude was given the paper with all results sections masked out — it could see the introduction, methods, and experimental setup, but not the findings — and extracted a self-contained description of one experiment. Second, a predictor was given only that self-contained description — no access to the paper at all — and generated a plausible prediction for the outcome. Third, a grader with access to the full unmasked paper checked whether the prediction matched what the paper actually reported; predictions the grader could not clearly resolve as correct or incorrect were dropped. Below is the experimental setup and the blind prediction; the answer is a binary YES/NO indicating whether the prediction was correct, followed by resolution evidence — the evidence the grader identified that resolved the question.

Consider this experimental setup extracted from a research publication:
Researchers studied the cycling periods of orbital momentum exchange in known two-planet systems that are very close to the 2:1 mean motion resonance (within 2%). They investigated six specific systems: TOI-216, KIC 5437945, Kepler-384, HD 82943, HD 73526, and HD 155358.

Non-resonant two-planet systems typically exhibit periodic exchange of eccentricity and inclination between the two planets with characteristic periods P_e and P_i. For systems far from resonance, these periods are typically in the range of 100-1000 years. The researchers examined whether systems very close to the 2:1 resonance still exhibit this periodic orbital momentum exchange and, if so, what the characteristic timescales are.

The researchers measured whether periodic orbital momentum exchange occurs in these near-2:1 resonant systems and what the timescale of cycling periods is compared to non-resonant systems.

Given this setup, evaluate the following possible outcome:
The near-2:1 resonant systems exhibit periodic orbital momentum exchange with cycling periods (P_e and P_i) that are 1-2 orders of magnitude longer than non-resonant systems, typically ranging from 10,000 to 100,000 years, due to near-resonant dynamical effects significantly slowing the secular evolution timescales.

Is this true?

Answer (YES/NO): NO